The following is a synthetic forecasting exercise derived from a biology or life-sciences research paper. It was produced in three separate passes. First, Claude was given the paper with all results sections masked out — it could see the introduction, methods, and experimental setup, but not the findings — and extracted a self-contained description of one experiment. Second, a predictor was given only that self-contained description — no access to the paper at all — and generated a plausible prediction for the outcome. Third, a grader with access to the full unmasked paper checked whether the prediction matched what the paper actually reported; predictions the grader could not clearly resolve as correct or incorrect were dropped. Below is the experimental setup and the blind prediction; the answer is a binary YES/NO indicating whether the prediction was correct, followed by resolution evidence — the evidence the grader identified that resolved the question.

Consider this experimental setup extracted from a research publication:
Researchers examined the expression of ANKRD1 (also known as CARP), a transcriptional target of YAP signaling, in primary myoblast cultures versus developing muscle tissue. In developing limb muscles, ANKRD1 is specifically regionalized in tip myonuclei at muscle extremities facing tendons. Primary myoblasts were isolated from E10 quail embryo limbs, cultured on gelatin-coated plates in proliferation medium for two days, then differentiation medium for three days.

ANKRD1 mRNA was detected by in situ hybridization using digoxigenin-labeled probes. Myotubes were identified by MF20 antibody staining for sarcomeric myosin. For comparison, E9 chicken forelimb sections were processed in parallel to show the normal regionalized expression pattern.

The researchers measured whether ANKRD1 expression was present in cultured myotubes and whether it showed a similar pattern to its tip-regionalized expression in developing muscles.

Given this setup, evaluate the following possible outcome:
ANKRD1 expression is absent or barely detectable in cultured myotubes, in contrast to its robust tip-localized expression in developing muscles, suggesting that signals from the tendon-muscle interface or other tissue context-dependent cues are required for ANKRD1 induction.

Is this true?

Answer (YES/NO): NO